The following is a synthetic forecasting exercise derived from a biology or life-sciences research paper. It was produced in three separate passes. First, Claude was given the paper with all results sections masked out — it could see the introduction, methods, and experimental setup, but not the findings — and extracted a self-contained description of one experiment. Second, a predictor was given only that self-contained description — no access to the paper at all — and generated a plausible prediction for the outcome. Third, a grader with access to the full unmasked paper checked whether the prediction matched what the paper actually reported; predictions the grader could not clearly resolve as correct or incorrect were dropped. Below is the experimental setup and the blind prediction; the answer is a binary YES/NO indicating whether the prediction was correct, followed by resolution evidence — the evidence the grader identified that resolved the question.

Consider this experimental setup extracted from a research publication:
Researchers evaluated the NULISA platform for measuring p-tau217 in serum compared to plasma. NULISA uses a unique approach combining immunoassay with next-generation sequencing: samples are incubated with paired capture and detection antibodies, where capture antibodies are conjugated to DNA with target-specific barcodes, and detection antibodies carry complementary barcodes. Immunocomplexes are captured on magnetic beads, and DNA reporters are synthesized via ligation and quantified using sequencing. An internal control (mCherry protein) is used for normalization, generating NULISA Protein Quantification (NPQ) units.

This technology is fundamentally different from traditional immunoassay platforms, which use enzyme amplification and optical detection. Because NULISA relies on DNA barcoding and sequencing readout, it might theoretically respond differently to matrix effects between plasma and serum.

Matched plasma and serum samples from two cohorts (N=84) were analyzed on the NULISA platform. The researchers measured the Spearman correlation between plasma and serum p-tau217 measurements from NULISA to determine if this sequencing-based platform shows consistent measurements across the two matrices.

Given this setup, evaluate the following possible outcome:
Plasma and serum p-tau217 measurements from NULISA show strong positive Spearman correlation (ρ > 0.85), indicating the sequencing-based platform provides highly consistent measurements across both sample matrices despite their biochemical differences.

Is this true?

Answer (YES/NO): YES